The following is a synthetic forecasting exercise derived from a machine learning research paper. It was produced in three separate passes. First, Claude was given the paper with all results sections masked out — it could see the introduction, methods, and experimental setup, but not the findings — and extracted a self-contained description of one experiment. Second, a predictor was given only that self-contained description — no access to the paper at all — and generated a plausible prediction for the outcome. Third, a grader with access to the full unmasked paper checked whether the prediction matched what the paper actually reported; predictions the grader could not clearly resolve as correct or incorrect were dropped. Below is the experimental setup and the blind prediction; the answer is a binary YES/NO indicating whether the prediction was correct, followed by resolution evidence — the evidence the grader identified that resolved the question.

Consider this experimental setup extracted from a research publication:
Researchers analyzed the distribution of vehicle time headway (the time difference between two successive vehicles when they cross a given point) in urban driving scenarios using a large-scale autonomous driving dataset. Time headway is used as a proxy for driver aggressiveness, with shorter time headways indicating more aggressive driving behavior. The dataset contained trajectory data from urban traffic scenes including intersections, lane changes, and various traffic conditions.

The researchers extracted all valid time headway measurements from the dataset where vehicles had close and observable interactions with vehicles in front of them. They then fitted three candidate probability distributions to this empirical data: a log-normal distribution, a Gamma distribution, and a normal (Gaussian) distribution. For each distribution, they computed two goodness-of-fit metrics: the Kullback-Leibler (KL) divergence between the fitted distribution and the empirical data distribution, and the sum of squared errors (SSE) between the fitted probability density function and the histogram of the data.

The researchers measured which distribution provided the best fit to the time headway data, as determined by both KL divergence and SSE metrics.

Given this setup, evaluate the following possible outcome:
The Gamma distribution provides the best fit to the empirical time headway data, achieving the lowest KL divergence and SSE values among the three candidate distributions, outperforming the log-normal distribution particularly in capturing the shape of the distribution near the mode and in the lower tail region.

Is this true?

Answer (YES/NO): NO